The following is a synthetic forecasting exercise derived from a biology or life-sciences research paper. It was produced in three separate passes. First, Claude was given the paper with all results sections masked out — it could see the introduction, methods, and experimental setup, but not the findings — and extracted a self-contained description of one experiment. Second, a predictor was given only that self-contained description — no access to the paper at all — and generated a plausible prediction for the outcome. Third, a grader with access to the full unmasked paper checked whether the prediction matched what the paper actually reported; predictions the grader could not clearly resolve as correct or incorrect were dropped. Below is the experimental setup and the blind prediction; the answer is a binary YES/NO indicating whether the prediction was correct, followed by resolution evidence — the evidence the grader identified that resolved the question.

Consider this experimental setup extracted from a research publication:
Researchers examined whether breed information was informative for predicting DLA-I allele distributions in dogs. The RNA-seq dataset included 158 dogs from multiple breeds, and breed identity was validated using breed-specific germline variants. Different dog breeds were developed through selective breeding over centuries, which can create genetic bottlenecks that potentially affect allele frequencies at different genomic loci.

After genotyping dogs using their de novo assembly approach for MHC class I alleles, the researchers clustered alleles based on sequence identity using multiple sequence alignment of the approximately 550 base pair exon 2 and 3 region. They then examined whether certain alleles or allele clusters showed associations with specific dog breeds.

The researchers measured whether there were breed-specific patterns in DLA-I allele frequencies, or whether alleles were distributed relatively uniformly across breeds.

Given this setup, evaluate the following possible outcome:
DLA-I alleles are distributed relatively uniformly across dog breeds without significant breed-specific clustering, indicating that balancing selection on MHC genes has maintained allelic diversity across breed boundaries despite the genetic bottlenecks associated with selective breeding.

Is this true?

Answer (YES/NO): NO